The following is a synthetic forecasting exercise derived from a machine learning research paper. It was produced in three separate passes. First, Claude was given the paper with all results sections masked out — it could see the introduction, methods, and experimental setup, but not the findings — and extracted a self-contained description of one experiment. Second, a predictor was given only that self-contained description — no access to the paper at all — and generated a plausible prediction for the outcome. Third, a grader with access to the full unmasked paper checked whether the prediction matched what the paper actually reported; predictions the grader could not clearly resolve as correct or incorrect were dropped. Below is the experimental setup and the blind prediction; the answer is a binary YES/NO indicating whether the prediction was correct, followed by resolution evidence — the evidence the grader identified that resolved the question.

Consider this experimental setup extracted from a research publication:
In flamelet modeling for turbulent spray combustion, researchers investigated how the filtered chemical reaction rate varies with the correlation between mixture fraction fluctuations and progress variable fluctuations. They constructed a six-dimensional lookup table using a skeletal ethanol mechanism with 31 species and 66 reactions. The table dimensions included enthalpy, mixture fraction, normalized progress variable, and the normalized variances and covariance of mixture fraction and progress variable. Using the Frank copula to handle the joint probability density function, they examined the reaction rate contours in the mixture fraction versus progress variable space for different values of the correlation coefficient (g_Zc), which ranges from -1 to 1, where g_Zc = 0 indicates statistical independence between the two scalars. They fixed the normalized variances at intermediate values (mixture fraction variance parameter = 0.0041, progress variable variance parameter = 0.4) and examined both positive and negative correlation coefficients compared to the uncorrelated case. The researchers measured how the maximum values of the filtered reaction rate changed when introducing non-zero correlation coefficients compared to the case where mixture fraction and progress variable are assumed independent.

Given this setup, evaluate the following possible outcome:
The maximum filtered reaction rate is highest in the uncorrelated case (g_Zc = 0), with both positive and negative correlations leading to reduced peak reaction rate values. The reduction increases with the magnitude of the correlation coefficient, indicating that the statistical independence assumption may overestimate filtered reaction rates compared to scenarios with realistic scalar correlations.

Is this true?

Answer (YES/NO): NO